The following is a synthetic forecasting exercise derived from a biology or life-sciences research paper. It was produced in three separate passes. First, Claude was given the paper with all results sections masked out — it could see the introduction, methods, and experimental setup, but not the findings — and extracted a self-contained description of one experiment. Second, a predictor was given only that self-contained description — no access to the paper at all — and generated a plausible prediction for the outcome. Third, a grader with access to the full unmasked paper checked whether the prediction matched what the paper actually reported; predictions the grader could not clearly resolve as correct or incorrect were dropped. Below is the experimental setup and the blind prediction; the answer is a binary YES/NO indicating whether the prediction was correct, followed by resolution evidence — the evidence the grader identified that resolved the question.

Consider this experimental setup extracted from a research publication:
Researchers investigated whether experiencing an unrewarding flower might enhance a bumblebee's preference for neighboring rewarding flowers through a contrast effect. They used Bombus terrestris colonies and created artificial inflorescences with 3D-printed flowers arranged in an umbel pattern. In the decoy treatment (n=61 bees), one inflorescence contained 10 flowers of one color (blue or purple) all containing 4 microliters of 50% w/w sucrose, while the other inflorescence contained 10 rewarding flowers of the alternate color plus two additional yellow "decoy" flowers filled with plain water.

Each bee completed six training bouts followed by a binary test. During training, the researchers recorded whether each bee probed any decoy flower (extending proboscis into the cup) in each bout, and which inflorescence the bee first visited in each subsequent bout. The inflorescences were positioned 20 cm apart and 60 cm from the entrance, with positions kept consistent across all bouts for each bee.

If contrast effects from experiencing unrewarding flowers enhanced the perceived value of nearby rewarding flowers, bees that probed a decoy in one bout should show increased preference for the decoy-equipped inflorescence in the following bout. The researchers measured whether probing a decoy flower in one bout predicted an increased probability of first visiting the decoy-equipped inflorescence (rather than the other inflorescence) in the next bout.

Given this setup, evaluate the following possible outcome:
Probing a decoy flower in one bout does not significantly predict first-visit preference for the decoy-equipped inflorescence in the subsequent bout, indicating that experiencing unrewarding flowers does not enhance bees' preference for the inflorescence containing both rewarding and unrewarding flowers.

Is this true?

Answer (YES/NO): YES